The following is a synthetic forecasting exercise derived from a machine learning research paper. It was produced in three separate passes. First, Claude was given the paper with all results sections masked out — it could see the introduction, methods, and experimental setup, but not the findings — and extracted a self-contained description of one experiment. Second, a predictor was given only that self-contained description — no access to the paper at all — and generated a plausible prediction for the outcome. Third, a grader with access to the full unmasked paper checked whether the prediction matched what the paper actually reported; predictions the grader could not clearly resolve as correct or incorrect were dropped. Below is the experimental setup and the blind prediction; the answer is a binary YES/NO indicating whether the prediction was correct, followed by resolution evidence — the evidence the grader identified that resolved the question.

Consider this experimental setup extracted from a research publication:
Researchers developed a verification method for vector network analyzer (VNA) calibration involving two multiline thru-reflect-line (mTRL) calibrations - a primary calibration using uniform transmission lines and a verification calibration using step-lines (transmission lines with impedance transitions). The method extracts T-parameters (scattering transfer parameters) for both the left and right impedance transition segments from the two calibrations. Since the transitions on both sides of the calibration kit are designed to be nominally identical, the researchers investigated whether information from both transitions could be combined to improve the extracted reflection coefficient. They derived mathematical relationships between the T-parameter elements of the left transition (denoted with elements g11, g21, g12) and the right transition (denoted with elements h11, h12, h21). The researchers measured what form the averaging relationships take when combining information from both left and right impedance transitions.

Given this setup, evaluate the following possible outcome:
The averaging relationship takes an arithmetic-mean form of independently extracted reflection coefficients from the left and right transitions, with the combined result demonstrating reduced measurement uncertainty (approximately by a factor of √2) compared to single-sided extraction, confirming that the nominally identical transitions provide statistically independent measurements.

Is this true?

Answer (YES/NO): NO